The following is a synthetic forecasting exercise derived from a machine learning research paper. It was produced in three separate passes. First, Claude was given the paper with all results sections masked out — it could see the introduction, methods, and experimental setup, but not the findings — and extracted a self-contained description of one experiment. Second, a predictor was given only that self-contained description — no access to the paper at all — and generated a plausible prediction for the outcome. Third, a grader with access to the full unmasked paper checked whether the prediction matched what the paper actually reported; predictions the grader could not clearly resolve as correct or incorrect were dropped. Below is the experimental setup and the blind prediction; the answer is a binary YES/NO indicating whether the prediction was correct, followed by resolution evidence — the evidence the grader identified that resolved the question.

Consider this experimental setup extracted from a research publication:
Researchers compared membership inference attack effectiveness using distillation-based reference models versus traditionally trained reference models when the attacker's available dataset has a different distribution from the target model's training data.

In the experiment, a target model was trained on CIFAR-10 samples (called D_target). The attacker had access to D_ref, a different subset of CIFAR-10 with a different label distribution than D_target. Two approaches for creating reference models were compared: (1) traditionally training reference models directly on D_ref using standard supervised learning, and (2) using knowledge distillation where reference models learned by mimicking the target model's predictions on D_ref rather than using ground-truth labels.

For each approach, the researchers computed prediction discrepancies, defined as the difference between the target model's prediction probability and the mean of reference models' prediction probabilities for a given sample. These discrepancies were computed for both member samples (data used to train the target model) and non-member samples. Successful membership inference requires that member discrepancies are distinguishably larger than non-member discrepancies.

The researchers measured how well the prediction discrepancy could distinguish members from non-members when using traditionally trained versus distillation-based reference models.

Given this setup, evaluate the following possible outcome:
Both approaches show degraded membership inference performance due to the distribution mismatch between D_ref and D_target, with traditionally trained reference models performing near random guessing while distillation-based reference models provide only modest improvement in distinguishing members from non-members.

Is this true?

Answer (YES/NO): NO